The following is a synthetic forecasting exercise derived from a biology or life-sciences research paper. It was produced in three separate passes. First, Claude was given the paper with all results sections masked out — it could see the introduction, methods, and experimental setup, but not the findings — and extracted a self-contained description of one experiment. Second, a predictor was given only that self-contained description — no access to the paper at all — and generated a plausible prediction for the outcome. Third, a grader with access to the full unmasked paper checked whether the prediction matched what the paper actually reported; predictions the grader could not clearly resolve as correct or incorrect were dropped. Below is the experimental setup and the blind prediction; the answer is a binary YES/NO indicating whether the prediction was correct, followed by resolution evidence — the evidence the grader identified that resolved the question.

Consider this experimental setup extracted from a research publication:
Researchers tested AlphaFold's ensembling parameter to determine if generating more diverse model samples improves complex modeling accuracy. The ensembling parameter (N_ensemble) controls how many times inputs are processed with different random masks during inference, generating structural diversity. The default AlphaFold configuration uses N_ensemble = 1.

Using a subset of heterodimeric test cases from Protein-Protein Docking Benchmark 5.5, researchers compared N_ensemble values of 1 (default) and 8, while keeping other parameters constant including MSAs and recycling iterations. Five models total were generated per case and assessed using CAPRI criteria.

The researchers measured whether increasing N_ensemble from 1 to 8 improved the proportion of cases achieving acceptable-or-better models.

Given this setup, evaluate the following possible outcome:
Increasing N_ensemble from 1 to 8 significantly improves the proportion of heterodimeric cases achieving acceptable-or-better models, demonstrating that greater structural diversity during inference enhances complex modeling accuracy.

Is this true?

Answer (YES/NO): NO